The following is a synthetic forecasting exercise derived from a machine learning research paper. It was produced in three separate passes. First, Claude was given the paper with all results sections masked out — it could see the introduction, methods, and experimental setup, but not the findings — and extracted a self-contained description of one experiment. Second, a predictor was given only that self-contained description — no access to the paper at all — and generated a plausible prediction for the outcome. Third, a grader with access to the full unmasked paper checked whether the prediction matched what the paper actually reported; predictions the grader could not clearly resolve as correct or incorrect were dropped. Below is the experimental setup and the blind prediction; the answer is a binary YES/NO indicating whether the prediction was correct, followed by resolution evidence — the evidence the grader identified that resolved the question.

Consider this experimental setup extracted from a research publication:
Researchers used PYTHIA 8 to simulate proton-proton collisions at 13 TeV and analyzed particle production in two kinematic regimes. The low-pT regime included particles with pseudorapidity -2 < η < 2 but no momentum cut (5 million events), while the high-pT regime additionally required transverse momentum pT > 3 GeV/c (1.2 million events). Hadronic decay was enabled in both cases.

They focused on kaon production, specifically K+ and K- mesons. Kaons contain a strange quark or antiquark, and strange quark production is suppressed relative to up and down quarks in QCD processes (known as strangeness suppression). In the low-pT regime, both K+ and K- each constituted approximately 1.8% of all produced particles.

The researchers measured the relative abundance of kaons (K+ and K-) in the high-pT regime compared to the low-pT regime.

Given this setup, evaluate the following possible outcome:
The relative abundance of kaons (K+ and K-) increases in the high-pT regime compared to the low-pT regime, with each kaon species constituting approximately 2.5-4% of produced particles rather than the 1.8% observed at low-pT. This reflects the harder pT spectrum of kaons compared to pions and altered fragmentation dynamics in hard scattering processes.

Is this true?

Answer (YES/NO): NO